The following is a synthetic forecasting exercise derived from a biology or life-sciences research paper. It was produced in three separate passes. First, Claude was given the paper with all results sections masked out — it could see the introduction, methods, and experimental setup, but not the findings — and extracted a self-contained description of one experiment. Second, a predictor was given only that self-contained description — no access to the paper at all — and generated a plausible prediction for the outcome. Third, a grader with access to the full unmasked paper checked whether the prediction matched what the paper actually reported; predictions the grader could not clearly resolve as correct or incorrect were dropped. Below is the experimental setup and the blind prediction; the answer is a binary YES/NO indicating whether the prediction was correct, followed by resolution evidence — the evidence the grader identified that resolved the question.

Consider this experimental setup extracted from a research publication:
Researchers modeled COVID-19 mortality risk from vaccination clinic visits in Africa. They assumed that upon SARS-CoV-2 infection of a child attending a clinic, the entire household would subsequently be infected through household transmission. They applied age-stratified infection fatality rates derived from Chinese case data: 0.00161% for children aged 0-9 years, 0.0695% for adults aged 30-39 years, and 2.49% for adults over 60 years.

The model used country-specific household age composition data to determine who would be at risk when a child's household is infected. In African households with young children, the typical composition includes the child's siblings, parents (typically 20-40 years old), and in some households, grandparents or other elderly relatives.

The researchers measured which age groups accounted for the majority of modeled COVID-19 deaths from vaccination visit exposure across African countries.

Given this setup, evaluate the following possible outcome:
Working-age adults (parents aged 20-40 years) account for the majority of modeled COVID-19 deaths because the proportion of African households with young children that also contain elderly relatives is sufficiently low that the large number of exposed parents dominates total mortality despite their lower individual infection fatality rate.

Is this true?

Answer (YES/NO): NO